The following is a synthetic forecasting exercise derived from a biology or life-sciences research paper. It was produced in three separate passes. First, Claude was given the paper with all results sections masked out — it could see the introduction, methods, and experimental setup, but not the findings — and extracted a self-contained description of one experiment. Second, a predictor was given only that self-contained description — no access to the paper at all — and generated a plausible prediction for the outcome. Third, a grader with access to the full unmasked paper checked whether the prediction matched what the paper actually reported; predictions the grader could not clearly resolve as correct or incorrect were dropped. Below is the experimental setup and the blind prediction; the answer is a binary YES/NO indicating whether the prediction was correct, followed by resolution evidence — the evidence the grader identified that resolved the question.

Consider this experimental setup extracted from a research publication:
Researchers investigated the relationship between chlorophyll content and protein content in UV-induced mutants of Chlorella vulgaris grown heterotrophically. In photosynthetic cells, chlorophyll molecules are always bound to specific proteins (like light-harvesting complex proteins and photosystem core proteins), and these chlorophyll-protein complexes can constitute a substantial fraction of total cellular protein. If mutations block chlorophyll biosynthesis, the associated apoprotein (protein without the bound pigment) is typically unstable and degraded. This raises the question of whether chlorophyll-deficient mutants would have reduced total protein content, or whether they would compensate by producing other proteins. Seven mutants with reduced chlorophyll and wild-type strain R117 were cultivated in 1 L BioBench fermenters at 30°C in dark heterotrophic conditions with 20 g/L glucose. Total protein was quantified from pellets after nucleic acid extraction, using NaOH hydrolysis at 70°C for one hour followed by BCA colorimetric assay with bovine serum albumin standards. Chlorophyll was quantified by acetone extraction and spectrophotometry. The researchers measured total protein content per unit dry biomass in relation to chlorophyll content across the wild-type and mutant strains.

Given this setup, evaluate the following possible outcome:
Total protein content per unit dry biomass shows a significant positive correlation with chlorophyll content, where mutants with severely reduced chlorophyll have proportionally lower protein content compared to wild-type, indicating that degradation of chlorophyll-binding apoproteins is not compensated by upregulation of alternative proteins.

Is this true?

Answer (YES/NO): NO